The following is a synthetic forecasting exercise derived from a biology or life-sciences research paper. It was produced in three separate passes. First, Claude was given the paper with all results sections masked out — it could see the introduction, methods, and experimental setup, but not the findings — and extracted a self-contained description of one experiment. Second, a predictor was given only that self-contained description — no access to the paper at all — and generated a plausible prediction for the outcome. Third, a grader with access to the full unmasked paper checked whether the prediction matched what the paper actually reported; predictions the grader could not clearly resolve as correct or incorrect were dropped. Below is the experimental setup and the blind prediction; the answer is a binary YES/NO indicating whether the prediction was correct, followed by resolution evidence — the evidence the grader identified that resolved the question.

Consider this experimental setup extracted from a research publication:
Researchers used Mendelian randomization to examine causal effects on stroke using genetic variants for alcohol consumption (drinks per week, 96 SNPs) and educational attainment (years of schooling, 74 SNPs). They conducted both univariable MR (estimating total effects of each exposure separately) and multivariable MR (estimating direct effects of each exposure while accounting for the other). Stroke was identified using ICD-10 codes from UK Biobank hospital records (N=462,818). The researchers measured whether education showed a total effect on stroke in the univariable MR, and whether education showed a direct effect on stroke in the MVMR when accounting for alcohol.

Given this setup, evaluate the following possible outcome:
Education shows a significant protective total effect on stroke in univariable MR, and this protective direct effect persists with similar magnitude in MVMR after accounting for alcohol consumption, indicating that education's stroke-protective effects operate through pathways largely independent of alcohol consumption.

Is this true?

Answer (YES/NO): NO